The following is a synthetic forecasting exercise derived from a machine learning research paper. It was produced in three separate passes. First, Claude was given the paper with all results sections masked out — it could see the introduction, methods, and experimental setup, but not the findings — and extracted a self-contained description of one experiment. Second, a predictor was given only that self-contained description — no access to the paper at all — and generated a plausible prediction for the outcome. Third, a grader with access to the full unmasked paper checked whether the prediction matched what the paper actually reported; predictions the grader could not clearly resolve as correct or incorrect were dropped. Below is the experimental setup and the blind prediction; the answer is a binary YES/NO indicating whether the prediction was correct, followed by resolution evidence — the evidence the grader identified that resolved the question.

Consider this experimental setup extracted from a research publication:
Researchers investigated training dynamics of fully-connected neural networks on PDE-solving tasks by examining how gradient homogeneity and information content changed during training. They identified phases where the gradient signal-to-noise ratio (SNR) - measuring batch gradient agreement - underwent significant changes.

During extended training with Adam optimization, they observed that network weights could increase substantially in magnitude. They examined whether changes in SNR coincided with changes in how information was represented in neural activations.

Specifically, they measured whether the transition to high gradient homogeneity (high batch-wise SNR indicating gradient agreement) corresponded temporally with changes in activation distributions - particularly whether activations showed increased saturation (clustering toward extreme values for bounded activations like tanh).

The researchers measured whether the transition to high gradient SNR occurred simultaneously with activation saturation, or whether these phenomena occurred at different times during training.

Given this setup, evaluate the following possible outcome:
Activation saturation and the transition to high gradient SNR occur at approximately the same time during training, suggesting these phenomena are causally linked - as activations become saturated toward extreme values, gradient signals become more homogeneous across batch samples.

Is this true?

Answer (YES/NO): YES